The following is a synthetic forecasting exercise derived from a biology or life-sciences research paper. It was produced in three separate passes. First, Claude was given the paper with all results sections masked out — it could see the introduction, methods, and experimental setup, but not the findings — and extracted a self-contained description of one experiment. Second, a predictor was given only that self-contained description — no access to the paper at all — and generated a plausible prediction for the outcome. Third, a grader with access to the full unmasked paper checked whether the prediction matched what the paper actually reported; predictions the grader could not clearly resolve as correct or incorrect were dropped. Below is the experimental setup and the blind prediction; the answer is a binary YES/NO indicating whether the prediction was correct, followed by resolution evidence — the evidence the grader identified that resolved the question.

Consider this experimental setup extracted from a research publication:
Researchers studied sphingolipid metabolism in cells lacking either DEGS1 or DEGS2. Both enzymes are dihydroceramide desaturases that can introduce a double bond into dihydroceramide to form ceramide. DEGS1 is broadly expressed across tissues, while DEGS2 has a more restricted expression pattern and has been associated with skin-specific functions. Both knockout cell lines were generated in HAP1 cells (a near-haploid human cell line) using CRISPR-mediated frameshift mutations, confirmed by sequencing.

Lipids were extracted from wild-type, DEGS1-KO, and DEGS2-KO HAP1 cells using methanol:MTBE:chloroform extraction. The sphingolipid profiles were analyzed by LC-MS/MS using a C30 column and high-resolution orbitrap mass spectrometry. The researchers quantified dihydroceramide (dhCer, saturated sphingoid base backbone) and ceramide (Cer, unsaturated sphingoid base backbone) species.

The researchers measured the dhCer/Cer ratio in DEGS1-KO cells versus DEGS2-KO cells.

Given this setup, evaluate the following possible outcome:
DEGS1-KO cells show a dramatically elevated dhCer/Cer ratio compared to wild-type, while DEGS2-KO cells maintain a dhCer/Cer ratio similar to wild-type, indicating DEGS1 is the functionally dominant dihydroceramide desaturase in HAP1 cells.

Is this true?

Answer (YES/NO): YES